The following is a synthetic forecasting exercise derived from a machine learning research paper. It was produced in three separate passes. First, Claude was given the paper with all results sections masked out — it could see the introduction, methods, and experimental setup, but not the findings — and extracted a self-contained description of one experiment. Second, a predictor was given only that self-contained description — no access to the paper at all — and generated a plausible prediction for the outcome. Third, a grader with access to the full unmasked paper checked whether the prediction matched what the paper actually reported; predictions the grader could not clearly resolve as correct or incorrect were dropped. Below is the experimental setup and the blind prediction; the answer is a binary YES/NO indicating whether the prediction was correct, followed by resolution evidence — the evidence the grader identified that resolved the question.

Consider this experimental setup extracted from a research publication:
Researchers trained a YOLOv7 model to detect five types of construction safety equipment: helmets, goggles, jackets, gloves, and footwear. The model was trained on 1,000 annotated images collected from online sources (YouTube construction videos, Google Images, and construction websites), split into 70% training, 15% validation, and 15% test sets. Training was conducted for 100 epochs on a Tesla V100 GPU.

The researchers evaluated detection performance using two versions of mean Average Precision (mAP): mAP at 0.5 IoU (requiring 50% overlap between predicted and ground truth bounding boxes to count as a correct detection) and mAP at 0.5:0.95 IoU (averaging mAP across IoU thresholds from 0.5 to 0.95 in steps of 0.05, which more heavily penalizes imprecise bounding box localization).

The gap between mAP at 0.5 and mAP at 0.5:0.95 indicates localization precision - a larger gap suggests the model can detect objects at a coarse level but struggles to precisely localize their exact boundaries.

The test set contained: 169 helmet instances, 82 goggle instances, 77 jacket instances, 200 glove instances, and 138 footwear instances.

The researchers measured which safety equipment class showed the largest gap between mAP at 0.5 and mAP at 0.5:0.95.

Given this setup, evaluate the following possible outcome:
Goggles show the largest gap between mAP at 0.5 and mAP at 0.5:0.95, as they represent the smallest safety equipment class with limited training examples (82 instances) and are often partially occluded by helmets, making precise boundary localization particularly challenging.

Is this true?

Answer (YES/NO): YES